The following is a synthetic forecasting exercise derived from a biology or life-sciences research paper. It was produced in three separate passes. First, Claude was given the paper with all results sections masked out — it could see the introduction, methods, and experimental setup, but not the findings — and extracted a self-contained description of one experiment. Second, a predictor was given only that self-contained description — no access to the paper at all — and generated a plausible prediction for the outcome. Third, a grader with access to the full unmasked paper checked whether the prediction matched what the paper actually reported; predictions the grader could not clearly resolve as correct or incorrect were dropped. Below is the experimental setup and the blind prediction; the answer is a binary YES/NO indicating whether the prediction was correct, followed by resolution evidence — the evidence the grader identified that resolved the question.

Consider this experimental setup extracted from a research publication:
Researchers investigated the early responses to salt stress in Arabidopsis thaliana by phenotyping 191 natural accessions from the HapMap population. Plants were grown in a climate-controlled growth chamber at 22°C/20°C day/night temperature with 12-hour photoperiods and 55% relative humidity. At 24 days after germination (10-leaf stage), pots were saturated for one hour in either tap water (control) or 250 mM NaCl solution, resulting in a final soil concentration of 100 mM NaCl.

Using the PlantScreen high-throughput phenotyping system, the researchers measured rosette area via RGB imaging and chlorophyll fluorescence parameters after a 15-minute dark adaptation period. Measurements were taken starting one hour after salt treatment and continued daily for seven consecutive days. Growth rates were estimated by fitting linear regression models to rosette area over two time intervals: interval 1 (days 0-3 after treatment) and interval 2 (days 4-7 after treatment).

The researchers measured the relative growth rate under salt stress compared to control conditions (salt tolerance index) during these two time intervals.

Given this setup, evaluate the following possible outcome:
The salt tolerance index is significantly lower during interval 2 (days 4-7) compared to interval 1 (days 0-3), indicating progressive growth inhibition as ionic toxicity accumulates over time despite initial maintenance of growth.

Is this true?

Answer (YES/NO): YES